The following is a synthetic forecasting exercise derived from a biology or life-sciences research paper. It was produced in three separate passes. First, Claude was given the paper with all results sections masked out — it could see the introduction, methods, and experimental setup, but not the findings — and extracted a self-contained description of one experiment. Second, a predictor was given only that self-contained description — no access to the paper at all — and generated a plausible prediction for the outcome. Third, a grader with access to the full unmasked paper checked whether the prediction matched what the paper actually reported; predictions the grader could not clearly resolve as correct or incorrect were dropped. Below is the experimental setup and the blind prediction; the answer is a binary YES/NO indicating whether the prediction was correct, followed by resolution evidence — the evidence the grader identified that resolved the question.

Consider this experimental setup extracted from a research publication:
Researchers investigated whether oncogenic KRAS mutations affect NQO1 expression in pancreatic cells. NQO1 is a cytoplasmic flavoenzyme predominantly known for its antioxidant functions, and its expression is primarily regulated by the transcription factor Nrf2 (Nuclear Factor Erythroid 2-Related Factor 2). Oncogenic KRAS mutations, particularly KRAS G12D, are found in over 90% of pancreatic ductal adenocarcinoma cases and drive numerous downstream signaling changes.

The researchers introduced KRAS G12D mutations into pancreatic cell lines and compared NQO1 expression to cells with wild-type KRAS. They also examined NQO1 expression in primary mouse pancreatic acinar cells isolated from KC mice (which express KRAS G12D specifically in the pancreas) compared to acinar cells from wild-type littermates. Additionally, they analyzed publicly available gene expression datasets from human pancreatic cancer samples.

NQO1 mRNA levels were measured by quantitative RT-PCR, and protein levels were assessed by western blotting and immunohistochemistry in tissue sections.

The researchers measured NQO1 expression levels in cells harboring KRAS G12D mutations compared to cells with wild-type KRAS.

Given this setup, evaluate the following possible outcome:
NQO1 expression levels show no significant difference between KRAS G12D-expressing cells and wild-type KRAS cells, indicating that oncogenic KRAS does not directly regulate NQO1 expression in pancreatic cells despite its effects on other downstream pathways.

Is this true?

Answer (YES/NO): NO